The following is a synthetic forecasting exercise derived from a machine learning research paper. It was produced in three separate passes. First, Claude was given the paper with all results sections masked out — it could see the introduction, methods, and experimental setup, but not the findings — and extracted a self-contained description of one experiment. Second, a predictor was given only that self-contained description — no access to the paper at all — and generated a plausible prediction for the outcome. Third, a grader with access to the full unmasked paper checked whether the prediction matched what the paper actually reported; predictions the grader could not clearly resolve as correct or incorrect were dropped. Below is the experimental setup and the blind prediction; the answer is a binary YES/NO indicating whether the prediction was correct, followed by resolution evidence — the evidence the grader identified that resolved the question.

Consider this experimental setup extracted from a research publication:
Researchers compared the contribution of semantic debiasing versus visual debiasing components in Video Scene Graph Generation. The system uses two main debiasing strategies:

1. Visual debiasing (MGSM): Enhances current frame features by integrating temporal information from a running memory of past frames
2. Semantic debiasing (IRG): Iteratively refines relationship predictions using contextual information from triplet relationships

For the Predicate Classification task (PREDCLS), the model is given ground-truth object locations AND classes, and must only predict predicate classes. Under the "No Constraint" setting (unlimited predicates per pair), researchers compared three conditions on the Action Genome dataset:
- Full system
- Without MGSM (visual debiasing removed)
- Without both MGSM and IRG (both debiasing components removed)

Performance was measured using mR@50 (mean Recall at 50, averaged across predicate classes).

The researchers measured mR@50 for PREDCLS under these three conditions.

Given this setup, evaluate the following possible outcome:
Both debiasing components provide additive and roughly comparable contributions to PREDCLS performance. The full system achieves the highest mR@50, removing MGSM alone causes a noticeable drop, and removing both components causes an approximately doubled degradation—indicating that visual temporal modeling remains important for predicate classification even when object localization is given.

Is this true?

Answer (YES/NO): NO